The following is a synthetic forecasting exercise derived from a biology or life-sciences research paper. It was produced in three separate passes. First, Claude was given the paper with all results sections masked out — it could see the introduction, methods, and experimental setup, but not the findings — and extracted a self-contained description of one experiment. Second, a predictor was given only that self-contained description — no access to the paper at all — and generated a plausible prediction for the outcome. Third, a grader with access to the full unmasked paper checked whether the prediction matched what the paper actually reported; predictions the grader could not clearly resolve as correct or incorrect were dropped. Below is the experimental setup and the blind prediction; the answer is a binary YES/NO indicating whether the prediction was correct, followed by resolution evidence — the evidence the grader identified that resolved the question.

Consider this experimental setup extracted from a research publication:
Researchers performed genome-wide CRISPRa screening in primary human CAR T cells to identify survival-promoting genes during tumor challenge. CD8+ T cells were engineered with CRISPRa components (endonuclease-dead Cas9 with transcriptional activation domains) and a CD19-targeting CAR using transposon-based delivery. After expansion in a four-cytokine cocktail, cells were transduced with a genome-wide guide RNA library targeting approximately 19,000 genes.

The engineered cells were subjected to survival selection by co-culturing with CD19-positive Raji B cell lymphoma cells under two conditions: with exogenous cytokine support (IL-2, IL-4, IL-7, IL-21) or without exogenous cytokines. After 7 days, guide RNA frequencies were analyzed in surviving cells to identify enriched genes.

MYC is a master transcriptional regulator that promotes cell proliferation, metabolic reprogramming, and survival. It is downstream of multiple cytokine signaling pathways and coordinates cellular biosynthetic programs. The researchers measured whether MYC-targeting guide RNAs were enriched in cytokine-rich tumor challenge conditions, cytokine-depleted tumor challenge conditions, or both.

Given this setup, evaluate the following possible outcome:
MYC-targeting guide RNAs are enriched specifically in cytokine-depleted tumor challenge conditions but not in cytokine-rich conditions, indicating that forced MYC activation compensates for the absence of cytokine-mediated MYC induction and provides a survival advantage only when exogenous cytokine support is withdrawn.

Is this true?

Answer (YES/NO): NO